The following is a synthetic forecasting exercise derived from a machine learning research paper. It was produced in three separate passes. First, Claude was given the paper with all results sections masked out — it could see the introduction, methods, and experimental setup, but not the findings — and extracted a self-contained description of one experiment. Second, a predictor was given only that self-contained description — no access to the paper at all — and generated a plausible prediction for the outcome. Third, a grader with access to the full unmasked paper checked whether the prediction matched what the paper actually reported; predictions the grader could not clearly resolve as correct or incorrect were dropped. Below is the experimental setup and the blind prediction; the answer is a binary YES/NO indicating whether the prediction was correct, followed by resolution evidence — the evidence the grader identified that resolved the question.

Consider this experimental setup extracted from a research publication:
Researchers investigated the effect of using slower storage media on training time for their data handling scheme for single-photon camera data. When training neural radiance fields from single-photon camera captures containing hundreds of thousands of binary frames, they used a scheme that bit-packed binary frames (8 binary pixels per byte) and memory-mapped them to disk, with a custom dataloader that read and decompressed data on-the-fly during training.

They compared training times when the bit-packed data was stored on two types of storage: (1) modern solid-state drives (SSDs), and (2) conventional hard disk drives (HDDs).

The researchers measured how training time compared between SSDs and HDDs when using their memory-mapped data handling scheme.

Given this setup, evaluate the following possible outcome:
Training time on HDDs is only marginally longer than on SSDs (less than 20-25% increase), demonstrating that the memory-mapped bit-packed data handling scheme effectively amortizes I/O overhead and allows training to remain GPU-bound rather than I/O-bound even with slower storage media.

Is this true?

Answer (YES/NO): NO